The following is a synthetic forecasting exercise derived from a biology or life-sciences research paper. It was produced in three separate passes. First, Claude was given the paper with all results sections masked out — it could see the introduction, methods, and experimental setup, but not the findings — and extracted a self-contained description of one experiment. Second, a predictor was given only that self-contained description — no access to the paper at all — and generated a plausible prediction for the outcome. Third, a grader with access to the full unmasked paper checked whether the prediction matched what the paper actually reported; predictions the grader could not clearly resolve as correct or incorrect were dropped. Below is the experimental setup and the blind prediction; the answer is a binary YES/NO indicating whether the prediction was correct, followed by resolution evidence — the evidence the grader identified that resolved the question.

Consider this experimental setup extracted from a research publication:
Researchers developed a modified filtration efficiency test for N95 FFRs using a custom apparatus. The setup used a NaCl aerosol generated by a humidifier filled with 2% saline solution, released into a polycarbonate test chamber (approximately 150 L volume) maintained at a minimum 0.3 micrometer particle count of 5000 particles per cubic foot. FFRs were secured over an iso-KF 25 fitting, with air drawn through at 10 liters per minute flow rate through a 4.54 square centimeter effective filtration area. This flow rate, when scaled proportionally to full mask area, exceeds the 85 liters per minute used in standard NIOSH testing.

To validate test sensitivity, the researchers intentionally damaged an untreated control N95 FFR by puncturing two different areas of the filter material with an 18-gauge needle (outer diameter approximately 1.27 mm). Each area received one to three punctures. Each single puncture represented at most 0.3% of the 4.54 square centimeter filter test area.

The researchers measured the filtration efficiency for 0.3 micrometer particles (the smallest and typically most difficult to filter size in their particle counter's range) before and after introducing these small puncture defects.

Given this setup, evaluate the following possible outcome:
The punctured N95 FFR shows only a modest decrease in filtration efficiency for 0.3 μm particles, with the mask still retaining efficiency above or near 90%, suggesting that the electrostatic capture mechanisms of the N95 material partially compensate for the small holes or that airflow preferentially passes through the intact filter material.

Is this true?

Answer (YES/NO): NO